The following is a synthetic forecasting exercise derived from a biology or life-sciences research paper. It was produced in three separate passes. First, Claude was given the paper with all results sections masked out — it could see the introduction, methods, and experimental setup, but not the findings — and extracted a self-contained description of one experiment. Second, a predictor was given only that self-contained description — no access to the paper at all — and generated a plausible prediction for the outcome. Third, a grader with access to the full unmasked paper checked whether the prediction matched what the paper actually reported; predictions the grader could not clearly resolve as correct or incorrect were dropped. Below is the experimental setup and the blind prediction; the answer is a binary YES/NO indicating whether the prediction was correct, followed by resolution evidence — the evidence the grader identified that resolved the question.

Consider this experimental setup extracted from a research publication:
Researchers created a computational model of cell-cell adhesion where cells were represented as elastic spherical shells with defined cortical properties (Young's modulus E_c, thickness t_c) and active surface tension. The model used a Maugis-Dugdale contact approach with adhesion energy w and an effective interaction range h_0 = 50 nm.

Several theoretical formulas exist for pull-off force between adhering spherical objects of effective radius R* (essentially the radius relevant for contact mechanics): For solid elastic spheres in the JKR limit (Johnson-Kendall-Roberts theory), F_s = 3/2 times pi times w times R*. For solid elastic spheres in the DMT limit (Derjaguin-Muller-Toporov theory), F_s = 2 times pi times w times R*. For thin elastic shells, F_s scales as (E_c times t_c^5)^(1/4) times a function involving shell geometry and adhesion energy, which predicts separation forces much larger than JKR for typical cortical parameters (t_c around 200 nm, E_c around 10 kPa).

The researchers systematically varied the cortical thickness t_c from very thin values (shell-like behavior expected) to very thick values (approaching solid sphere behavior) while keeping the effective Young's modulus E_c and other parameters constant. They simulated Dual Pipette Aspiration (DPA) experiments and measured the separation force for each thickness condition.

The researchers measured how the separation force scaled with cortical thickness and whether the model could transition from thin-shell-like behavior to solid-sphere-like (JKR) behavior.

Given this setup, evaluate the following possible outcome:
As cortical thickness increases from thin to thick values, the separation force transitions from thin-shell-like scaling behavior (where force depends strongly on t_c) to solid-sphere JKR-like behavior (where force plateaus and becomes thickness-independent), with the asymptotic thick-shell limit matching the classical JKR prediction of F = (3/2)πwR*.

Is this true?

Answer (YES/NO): NO